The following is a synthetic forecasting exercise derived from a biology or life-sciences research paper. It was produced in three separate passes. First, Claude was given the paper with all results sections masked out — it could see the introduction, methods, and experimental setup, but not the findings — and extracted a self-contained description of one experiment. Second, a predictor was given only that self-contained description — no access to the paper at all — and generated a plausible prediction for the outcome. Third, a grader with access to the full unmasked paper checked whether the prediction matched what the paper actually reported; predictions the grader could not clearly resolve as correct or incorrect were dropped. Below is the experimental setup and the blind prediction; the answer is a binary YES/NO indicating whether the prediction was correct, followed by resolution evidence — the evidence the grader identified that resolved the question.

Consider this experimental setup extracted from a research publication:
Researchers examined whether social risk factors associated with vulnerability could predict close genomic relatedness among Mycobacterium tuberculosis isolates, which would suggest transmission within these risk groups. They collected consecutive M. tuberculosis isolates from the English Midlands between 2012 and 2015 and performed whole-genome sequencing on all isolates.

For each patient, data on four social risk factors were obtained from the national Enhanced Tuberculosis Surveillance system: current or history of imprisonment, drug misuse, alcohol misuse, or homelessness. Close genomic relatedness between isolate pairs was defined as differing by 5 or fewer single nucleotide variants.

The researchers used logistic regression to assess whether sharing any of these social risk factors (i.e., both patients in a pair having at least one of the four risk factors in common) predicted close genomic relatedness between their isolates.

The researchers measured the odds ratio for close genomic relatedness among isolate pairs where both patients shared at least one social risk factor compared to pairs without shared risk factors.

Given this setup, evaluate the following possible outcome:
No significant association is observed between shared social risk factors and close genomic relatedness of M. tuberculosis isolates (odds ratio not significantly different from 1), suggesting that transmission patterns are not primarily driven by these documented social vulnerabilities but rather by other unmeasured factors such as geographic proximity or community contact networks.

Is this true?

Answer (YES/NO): NO